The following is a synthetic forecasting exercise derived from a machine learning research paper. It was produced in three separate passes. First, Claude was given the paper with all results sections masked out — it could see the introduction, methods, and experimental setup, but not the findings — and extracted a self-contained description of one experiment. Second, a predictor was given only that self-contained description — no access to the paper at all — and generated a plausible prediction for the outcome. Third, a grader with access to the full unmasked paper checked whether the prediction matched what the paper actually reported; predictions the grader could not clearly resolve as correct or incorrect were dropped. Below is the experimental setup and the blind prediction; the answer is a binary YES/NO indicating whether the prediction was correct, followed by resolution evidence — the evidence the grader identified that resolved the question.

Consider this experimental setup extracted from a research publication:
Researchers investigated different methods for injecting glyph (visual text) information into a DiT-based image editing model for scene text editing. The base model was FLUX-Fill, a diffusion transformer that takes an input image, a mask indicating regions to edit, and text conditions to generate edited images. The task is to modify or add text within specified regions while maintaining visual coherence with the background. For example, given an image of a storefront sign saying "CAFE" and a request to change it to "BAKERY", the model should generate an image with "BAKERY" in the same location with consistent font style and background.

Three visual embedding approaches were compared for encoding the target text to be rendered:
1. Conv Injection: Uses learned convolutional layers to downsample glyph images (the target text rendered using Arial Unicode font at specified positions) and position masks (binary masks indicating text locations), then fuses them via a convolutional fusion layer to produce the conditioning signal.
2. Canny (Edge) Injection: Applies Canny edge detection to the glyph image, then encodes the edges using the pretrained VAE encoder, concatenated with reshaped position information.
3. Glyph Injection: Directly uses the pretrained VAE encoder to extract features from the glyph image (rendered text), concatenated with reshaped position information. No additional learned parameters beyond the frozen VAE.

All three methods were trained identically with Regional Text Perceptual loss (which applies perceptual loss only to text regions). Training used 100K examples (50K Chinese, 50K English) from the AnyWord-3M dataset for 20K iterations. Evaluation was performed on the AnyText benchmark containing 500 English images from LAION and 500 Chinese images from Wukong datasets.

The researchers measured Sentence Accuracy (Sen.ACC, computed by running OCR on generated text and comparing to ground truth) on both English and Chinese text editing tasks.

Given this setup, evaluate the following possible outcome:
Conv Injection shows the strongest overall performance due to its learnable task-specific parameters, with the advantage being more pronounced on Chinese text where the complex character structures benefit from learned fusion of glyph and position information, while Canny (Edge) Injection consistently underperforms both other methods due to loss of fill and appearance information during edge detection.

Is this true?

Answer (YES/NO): NO